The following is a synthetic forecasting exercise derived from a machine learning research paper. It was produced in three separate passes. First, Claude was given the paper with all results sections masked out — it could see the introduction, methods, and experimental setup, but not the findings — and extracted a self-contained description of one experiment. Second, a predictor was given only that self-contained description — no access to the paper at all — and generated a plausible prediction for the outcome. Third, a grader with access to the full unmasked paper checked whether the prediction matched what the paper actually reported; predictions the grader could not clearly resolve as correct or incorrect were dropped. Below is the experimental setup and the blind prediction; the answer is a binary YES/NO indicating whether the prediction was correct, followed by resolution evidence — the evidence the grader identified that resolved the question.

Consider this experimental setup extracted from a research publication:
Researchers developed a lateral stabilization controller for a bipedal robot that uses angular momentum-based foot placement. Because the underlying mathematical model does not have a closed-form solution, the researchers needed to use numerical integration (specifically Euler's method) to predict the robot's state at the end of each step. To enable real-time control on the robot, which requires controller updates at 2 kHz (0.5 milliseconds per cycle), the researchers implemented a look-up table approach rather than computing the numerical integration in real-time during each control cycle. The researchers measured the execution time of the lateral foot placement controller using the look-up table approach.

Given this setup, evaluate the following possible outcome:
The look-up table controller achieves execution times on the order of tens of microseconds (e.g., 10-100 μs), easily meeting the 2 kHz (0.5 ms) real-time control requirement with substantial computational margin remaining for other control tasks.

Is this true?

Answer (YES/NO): NO